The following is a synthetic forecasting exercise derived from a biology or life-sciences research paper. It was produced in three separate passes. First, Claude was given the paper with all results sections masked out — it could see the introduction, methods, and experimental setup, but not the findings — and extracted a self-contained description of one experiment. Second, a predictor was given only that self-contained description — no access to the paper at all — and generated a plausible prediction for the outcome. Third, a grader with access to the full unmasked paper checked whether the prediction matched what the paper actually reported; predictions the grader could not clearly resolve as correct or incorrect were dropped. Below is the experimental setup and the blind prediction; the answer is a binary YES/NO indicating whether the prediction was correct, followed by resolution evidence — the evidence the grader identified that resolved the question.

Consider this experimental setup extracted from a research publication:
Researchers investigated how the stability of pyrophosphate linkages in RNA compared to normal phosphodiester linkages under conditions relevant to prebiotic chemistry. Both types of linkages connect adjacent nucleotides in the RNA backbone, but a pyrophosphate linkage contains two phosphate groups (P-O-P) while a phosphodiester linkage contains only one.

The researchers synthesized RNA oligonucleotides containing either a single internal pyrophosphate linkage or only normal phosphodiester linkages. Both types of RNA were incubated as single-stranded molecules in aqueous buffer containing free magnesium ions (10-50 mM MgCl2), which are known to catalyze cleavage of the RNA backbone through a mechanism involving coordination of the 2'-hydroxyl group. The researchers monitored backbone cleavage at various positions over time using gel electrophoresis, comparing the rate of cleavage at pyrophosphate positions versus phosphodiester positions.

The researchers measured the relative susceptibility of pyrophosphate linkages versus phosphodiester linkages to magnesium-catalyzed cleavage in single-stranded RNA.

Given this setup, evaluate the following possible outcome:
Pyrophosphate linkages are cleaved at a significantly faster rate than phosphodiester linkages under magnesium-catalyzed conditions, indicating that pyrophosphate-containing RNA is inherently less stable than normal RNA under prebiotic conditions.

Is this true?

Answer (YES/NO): YES